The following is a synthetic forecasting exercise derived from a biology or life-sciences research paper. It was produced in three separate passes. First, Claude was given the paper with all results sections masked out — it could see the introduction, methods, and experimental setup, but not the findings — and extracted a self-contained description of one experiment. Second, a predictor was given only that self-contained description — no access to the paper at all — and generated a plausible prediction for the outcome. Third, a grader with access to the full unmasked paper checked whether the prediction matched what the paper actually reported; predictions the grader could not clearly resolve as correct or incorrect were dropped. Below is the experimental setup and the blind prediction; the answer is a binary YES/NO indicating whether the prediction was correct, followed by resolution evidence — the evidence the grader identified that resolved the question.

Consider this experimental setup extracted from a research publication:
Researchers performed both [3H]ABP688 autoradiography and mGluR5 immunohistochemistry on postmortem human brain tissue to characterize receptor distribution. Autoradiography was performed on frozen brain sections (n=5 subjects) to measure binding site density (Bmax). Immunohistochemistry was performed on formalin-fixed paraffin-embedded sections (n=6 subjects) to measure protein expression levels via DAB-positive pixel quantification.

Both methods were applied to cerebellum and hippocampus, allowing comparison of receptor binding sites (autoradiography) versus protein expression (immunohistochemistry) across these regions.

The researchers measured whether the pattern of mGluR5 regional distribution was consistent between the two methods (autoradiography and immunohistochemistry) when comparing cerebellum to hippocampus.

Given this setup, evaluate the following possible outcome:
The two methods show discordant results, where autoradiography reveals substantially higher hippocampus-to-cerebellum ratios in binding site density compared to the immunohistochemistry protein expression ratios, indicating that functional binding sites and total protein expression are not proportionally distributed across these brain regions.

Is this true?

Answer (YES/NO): YES